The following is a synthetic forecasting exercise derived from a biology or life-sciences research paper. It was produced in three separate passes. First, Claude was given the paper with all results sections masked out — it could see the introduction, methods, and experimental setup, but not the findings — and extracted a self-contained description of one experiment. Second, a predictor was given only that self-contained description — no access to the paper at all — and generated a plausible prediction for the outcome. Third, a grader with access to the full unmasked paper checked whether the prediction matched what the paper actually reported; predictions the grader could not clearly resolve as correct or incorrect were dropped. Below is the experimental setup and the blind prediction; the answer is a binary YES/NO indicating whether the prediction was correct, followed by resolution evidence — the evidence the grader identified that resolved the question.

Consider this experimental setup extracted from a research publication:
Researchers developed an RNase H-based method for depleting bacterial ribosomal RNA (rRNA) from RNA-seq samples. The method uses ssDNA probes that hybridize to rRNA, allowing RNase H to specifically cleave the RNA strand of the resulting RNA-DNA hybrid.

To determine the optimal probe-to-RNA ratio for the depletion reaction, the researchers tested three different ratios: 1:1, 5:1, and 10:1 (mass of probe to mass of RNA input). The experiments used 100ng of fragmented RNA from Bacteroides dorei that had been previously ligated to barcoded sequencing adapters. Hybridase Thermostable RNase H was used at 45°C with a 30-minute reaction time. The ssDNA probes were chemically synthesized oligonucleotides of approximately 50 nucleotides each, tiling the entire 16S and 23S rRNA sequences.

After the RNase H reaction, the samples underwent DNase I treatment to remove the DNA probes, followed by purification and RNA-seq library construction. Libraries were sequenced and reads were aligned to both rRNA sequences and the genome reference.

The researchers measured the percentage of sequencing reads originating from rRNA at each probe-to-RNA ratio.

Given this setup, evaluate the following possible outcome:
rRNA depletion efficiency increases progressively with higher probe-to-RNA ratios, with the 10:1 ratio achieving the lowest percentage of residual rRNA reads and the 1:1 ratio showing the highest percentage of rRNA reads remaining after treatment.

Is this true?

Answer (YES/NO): YES